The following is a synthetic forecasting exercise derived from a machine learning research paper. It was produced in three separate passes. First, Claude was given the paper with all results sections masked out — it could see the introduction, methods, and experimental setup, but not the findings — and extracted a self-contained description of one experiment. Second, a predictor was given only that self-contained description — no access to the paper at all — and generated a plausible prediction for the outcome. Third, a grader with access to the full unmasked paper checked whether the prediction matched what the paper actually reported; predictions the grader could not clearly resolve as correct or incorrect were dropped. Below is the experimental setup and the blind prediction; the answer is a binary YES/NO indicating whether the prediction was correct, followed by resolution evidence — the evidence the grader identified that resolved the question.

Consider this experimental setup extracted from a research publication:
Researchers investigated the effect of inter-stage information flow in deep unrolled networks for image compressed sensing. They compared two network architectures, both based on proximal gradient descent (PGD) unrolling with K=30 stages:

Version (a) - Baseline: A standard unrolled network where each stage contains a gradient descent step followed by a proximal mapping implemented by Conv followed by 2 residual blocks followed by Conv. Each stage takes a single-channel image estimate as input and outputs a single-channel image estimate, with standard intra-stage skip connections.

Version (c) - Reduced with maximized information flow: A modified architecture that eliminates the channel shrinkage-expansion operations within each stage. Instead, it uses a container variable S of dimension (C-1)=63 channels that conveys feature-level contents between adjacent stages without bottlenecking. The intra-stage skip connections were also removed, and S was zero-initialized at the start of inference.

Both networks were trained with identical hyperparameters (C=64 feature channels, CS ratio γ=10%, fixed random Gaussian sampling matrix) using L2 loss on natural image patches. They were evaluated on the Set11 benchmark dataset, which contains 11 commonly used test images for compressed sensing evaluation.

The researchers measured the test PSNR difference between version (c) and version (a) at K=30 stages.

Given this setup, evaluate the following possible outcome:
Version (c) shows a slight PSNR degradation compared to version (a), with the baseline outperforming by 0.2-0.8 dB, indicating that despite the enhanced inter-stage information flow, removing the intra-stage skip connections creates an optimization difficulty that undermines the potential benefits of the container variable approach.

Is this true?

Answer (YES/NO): NO